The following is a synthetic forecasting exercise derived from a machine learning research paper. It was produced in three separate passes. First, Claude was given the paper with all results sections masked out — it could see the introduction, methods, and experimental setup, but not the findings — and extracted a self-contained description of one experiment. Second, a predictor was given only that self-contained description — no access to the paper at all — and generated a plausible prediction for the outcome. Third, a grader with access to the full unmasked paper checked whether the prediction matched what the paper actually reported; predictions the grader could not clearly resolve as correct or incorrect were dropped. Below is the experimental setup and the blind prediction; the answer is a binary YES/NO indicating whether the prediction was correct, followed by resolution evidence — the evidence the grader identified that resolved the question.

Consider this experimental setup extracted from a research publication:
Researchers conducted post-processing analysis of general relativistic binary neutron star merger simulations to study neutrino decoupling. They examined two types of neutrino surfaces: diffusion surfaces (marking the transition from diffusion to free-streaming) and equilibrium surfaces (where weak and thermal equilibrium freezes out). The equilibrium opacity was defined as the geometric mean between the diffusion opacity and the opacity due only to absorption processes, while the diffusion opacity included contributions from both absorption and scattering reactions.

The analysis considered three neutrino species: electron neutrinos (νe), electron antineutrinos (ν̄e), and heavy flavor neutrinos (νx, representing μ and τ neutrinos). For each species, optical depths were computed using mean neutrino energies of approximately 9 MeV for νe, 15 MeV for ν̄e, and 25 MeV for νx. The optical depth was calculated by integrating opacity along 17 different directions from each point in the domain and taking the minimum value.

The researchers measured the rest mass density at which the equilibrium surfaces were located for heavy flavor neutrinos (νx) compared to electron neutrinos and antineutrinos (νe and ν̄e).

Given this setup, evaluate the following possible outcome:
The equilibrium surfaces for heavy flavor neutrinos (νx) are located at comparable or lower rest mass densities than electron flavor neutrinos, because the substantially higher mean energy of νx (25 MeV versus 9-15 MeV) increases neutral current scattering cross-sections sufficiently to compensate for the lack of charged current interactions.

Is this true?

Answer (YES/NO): NO